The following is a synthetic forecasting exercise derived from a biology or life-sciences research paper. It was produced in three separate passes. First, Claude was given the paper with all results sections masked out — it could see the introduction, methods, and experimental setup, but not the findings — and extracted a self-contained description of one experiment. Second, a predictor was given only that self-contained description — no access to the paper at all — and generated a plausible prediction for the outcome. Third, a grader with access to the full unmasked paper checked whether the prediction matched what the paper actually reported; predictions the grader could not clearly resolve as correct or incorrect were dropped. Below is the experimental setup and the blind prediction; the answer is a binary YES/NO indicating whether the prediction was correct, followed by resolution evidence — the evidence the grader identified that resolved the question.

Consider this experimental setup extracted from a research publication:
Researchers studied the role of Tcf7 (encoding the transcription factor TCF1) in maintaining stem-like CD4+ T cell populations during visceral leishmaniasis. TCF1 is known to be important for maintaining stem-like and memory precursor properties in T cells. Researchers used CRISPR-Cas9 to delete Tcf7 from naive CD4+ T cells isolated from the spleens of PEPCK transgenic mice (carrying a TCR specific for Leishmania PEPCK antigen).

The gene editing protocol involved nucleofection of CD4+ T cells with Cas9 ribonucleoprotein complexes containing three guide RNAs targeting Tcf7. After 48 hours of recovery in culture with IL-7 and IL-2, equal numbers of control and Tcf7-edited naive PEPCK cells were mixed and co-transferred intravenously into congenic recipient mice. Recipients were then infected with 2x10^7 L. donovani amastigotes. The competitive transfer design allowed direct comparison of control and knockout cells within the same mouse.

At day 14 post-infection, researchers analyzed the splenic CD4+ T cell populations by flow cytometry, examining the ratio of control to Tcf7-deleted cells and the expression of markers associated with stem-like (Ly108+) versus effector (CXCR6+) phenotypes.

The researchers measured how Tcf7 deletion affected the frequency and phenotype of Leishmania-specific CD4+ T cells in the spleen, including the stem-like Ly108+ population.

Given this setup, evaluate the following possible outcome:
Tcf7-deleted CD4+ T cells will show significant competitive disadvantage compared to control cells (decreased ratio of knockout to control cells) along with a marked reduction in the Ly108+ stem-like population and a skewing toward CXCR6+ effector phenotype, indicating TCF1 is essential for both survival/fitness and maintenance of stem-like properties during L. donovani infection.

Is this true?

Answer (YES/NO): NO